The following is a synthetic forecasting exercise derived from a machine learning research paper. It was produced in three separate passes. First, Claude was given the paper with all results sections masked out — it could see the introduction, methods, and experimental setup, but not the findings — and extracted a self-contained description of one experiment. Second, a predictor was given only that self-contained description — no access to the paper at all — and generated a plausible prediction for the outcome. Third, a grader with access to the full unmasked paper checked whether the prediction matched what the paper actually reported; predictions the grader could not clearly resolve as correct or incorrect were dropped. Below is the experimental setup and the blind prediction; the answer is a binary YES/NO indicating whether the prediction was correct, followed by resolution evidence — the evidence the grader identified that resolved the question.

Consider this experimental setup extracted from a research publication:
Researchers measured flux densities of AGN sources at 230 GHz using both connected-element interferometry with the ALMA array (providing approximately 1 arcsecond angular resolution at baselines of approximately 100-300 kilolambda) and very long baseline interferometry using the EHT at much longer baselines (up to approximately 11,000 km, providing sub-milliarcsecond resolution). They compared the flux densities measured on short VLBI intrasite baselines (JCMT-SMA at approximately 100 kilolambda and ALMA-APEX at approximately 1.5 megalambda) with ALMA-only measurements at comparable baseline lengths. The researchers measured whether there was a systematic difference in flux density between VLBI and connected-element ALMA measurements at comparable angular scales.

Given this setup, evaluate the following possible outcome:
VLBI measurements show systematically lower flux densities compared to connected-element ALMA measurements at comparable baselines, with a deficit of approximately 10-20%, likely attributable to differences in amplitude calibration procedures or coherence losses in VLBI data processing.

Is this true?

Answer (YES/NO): YES